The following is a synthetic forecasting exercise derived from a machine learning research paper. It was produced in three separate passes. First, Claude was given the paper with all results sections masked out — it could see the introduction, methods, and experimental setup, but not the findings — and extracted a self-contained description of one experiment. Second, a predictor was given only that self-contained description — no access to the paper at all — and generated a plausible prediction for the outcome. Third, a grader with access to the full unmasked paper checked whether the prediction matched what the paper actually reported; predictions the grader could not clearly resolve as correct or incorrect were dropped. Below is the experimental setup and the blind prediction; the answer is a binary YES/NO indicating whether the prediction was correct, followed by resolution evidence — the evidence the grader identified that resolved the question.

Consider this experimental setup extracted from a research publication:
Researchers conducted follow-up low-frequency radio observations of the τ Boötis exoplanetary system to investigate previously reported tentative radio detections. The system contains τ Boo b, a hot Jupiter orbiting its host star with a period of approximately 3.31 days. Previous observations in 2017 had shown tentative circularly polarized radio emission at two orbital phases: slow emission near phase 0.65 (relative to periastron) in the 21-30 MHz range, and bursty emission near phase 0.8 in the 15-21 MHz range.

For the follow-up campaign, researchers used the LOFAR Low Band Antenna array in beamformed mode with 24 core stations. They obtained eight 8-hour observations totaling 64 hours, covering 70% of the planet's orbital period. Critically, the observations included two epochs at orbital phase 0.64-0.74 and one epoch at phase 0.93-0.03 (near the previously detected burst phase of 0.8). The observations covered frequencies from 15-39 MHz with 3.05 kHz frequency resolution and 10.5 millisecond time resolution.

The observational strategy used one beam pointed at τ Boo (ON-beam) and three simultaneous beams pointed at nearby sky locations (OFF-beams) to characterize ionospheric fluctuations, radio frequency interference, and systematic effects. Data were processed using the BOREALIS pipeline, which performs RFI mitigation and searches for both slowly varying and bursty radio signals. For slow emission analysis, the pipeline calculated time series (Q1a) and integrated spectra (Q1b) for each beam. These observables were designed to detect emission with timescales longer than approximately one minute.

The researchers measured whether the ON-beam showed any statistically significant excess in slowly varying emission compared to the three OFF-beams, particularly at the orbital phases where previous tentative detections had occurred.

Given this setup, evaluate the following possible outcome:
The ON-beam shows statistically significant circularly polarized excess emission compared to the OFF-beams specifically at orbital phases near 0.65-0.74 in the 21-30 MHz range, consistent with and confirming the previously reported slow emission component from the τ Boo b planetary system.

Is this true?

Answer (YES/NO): NO